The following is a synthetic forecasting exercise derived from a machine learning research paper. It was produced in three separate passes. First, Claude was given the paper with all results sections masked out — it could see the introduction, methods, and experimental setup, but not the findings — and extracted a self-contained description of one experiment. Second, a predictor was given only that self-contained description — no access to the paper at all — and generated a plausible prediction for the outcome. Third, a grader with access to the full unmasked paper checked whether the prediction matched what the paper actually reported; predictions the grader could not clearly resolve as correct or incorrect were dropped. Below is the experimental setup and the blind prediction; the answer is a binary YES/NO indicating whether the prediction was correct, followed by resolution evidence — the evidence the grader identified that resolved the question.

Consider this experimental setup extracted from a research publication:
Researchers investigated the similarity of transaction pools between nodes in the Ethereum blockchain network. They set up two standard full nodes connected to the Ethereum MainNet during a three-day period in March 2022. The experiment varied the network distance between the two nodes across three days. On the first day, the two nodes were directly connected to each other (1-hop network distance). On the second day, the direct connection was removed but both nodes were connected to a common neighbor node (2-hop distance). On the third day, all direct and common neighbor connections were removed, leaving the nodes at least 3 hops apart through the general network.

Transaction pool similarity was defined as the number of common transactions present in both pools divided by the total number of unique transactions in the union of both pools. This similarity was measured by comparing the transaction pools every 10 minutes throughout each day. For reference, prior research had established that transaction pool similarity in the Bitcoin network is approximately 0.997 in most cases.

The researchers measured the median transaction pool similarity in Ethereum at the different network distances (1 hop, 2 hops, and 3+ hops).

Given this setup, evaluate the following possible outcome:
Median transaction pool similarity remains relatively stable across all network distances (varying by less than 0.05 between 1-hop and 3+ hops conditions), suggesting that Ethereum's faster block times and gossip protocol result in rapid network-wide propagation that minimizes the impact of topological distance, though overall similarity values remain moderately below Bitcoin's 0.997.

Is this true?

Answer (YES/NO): NO